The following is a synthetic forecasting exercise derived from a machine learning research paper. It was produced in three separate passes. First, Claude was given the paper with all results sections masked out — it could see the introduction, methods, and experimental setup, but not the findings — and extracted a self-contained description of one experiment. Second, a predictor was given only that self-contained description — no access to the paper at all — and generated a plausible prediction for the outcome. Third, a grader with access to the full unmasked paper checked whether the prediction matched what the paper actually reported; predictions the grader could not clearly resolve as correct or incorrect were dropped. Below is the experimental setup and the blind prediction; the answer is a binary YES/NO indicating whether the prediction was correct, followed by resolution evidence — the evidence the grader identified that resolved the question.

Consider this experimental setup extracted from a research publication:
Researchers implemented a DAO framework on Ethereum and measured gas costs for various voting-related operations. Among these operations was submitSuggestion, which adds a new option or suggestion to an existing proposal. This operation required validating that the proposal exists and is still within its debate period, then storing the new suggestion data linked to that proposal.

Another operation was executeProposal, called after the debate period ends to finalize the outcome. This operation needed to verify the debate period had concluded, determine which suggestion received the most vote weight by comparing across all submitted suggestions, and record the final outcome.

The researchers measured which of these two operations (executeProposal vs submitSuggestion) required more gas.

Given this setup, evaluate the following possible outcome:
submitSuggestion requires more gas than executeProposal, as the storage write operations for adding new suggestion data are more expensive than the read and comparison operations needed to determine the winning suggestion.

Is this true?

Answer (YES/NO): YES